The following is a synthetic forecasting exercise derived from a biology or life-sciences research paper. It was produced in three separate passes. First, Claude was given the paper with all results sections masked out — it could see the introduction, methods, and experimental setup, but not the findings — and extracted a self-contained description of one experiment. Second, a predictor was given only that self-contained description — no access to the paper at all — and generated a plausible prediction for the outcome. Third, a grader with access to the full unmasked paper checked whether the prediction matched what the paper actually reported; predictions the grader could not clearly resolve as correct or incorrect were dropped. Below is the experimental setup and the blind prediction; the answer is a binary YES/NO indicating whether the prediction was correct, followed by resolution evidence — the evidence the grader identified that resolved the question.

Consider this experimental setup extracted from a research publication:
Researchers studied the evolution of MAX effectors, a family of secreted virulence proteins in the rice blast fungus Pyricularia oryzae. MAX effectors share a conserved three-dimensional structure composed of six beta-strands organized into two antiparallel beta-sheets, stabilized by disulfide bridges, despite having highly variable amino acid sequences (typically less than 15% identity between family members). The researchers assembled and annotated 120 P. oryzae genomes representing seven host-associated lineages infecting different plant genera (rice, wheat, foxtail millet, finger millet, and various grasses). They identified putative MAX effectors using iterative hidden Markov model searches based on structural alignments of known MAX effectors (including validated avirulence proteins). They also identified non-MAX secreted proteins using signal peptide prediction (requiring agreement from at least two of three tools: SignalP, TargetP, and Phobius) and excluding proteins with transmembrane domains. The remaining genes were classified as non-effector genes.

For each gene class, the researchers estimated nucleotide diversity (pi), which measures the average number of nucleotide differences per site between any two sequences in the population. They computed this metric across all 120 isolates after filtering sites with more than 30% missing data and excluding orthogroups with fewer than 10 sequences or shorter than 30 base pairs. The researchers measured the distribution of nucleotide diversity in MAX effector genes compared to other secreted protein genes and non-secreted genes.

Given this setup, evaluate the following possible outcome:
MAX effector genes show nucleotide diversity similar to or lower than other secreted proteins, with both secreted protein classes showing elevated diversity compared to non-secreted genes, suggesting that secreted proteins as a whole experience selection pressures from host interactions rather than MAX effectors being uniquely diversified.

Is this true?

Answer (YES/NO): NO